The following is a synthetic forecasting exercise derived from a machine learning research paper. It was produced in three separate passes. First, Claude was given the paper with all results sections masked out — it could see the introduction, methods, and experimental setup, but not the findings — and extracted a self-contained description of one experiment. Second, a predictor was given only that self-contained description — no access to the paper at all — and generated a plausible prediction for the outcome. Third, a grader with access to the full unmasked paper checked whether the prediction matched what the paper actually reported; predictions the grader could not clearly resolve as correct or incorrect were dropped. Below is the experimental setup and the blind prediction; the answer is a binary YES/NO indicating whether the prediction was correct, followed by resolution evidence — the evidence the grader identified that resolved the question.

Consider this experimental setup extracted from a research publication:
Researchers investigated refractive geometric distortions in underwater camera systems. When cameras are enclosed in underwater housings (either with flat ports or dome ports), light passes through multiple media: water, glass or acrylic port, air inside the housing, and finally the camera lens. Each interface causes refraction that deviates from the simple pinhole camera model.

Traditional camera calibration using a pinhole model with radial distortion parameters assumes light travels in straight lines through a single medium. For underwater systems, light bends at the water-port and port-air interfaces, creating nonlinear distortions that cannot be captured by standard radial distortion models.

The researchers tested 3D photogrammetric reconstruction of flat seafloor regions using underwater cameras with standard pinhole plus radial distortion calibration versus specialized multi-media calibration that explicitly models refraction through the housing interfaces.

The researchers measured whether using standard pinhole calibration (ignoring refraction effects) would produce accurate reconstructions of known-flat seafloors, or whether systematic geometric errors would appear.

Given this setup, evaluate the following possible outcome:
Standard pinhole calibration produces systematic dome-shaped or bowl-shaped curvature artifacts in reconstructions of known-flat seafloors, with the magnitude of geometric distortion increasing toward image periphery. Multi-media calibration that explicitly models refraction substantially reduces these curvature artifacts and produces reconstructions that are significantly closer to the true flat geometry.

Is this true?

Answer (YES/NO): YES